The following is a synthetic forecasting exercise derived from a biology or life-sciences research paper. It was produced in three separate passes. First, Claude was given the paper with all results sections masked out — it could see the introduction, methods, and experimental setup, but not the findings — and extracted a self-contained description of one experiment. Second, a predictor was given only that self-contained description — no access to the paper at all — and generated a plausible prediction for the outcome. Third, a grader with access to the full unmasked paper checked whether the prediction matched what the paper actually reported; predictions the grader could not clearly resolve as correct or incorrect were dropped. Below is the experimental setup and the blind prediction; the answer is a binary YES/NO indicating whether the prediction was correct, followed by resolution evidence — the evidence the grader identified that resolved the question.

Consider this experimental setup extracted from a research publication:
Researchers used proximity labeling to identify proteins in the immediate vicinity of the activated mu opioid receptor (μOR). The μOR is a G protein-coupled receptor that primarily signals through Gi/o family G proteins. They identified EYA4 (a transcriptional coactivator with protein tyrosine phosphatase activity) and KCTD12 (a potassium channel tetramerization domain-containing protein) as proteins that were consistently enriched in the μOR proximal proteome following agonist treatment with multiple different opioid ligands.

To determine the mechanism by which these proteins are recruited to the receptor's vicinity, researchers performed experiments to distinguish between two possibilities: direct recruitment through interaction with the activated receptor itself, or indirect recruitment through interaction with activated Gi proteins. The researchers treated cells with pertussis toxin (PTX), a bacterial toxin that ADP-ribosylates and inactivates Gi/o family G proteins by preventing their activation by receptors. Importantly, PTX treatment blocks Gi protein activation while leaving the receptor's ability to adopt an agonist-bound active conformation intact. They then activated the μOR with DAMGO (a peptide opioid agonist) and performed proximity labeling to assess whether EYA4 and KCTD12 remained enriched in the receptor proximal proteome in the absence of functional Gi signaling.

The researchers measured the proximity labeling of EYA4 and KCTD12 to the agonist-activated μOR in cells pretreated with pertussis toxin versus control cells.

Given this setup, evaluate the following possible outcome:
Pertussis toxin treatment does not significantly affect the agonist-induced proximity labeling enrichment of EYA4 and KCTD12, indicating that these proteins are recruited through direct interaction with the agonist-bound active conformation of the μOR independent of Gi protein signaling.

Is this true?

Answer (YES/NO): NO